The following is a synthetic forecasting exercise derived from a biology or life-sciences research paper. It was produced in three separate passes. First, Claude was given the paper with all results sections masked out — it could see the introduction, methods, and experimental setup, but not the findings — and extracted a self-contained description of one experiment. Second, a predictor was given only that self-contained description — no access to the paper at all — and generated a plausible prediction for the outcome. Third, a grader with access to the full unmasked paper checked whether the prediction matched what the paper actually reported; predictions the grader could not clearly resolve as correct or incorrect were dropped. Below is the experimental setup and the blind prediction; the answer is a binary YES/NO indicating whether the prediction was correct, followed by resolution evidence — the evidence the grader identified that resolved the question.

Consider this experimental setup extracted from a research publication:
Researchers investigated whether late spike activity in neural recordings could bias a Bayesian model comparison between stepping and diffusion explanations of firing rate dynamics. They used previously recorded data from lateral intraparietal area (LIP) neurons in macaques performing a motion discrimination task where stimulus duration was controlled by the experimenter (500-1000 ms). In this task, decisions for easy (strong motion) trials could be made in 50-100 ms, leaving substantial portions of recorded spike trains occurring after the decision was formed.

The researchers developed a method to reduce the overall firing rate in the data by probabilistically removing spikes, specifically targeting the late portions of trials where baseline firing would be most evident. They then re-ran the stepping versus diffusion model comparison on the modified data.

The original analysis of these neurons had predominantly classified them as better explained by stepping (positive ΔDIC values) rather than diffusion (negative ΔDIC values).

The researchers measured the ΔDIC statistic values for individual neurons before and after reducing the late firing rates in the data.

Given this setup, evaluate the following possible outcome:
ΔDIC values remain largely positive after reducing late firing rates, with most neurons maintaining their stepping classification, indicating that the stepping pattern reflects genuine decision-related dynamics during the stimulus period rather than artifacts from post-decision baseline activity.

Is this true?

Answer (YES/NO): NO